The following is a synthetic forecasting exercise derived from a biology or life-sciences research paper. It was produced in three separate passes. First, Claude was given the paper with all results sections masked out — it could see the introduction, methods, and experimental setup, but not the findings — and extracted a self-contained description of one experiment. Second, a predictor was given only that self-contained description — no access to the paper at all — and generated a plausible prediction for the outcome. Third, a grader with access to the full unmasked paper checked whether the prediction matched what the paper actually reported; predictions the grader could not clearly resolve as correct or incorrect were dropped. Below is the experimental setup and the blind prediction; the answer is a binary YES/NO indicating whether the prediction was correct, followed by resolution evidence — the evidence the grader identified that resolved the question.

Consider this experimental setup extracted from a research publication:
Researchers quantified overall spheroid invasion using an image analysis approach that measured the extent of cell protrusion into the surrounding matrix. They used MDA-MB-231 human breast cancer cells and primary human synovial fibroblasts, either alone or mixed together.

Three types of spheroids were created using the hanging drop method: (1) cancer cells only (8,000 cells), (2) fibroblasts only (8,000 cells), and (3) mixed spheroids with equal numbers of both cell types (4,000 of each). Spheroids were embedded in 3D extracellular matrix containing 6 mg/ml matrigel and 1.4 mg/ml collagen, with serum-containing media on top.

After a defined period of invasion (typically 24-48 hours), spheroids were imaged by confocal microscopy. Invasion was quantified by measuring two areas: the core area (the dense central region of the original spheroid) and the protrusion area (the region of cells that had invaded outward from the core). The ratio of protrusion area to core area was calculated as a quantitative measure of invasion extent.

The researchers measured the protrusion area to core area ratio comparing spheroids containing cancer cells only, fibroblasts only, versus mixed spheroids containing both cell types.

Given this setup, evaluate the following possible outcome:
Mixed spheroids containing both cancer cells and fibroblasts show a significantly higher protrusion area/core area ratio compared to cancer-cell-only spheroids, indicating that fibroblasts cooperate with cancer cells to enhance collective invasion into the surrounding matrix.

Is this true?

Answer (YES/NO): YES